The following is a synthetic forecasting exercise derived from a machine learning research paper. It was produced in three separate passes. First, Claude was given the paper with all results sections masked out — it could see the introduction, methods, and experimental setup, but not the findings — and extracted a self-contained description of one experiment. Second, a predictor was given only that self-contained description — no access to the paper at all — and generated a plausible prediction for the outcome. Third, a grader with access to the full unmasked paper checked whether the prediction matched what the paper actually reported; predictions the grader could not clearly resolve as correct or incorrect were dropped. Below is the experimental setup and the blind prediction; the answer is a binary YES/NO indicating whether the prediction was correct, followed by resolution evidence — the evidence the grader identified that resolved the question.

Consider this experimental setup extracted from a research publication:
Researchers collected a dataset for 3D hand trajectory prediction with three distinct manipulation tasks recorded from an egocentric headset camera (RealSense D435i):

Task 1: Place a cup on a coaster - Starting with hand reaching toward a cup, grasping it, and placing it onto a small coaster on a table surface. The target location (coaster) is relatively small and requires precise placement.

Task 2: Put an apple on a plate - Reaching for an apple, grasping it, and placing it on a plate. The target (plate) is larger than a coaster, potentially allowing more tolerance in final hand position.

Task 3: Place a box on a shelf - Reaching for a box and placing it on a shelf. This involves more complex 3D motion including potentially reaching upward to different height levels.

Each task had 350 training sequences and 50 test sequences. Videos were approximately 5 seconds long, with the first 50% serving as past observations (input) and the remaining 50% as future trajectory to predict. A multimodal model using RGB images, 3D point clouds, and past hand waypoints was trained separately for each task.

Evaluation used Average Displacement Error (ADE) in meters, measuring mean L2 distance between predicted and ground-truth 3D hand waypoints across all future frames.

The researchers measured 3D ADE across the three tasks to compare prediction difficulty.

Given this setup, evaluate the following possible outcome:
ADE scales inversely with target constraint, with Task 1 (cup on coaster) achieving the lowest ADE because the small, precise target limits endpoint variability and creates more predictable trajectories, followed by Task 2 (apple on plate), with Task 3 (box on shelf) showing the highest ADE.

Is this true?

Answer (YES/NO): YES